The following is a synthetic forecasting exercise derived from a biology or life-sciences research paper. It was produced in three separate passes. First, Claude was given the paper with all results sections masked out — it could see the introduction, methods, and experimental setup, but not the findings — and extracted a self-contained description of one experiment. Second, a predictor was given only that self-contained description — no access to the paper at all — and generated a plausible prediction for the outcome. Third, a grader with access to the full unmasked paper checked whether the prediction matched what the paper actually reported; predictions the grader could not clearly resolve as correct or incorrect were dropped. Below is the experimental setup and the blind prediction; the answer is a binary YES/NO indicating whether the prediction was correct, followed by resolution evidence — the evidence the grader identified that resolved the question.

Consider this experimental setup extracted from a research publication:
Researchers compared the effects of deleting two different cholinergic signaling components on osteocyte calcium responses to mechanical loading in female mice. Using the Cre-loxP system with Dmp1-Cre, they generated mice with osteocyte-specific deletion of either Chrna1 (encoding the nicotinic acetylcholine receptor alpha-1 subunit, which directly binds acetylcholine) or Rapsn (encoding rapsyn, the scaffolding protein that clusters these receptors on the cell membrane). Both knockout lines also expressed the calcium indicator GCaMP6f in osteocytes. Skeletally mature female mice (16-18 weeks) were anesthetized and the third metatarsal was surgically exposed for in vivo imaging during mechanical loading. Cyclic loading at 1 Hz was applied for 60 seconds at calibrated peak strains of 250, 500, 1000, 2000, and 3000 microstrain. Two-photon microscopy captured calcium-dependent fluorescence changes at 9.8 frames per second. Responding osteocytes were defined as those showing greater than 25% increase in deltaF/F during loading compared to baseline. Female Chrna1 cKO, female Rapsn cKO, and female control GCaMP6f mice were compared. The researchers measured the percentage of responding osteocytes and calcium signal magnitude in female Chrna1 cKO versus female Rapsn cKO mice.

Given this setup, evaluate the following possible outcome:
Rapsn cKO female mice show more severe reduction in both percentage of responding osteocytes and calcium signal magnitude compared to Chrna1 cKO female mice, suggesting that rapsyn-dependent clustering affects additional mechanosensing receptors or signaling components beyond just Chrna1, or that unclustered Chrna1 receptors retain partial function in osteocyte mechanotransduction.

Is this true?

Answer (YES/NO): NO